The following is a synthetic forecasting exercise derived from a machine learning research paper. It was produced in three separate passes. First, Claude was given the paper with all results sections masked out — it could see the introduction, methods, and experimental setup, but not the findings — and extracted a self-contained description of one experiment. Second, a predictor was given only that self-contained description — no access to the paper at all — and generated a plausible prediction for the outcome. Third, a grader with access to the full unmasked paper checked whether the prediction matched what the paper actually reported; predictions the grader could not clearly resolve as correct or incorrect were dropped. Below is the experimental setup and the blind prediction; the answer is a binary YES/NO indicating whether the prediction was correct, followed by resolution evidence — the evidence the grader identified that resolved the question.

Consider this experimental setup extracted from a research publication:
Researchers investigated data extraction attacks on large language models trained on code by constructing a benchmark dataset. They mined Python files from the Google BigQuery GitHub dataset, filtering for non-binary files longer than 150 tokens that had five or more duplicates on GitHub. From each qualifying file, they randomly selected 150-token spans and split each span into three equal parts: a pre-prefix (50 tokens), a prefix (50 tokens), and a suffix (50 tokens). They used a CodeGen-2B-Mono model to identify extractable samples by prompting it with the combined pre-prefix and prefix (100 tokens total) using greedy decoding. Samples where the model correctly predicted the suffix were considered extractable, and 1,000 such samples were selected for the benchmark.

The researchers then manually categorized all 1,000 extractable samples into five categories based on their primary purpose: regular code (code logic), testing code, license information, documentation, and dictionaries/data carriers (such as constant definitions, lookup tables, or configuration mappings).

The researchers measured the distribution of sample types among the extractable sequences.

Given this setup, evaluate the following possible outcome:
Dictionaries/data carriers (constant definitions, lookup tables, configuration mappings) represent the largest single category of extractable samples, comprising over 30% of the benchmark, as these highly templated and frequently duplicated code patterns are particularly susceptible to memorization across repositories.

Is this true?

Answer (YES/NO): NO